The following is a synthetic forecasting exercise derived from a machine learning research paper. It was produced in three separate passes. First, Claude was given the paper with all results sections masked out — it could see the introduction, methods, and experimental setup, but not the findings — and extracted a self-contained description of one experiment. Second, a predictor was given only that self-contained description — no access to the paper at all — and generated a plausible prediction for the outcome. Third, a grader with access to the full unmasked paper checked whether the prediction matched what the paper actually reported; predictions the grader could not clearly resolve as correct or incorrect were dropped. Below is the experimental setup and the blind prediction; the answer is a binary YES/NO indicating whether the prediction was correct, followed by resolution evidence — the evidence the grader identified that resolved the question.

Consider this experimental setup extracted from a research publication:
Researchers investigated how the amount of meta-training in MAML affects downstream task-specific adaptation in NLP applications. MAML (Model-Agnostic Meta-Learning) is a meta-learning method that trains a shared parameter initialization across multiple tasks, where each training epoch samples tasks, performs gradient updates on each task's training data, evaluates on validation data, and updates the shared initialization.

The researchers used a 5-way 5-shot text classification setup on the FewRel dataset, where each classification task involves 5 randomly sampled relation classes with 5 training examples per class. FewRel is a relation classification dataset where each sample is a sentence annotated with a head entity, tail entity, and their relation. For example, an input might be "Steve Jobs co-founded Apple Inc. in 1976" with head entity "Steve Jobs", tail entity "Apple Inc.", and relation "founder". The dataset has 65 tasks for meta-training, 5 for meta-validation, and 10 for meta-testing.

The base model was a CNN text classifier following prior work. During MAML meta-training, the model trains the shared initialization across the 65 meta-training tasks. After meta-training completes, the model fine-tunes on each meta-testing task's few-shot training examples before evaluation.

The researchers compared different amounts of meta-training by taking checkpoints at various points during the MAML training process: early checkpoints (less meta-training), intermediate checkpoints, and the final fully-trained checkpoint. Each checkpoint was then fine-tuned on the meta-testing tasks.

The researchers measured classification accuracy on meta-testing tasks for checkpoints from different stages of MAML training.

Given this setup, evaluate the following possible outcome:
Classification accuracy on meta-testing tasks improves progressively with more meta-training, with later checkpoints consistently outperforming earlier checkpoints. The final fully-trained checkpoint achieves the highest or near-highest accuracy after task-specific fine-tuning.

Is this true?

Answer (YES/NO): NO